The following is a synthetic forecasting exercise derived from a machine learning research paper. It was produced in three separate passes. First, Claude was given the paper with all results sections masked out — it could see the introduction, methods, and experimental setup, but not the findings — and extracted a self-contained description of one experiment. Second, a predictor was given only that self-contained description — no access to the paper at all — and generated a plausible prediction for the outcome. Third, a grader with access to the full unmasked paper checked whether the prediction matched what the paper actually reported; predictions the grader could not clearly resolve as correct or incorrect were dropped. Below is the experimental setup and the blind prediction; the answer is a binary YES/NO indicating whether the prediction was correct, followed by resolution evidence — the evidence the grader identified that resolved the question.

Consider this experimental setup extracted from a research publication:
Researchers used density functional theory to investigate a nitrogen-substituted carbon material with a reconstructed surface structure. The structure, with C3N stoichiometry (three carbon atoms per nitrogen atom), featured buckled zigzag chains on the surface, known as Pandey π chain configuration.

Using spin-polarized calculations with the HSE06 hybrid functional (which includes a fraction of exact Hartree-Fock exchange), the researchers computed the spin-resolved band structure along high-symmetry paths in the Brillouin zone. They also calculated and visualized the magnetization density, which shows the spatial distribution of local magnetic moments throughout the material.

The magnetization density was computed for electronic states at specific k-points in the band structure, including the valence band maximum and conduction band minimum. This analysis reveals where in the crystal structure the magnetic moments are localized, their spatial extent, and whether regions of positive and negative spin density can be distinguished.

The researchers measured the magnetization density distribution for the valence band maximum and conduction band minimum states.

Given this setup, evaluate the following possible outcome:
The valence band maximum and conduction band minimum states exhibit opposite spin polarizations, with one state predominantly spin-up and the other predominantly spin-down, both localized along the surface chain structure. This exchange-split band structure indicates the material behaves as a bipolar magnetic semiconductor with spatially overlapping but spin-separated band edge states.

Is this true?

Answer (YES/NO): NO